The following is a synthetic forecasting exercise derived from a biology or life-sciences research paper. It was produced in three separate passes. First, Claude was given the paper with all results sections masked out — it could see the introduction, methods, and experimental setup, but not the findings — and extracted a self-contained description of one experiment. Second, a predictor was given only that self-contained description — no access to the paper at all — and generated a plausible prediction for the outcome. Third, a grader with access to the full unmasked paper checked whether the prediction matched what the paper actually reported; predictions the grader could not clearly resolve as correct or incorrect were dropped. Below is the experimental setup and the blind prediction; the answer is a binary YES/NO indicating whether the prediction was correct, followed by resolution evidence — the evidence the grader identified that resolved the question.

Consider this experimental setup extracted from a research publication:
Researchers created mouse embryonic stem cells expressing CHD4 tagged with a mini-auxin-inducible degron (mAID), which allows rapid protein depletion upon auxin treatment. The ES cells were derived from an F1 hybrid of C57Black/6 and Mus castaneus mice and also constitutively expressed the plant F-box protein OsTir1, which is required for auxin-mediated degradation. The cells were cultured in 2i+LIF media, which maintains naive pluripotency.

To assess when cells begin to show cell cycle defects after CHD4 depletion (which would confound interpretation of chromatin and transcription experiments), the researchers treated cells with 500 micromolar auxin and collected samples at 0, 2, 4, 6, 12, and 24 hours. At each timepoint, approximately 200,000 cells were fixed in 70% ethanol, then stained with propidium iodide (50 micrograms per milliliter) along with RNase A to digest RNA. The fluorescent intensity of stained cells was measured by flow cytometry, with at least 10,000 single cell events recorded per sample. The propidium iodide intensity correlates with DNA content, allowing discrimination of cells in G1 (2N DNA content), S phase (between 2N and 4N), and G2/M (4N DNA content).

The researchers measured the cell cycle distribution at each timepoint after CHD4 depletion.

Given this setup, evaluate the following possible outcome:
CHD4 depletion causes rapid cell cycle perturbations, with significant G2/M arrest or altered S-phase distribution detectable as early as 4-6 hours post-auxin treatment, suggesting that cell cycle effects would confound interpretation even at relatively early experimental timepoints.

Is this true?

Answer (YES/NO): NO